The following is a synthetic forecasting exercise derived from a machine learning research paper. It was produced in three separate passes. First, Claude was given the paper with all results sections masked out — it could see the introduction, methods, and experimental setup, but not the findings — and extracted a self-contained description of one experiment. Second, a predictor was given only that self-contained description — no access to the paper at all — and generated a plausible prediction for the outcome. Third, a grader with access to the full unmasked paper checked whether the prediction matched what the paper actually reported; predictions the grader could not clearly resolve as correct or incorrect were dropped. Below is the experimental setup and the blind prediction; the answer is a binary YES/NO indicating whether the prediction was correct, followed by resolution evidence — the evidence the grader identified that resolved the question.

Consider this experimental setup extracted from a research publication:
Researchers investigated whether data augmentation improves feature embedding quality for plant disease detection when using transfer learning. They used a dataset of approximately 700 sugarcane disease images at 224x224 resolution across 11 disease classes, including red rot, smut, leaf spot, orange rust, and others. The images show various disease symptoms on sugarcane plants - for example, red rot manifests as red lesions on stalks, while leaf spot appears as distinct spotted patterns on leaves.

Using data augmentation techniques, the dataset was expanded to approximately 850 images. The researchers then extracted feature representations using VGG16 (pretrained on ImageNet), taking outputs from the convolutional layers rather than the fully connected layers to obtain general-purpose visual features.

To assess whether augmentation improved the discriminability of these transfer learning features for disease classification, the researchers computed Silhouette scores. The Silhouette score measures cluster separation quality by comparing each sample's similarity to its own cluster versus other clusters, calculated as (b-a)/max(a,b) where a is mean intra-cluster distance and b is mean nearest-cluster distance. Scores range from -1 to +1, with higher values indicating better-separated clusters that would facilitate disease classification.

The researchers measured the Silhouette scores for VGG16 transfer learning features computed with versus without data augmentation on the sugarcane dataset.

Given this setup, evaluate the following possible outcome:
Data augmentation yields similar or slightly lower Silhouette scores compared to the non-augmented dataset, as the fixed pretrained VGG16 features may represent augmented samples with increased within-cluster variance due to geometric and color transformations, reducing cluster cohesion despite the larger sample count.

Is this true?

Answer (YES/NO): YES